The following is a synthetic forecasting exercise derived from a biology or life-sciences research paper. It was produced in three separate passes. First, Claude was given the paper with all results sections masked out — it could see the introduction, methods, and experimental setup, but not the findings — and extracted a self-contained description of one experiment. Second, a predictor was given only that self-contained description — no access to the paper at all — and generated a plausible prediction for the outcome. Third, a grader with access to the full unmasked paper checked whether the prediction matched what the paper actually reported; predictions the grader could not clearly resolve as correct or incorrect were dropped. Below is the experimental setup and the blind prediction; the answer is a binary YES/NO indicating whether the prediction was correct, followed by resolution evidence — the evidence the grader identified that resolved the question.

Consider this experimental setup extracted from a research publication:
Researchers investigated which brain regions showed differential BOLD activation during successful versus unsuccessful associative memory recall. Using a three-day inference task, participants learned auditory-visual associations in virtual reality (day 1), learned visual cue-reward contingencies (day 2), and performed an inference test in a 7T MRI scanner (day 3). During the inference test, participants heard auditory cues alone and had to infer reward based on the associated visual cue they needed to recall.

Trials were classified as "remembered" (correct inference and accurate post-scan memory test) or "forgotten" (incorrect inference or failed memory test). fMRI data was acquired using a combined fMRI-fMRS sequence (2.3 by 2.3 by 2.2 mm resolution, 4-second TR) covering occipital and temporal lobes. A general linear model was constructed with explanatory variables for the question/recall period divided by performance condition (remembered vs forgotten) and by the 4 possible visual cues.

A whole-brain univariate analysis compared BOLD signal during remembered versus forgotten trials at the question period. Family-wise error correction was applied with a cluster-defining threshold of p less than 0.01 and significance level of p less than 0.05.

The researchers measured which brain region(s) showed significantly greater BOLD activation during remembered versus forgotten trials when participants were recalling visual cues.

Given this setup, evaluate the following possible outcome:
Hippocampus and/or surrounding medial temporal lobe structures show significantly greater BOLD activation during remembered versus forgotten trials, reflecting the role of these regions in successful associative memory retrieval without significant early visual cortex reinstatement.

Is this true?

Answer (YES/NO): NO